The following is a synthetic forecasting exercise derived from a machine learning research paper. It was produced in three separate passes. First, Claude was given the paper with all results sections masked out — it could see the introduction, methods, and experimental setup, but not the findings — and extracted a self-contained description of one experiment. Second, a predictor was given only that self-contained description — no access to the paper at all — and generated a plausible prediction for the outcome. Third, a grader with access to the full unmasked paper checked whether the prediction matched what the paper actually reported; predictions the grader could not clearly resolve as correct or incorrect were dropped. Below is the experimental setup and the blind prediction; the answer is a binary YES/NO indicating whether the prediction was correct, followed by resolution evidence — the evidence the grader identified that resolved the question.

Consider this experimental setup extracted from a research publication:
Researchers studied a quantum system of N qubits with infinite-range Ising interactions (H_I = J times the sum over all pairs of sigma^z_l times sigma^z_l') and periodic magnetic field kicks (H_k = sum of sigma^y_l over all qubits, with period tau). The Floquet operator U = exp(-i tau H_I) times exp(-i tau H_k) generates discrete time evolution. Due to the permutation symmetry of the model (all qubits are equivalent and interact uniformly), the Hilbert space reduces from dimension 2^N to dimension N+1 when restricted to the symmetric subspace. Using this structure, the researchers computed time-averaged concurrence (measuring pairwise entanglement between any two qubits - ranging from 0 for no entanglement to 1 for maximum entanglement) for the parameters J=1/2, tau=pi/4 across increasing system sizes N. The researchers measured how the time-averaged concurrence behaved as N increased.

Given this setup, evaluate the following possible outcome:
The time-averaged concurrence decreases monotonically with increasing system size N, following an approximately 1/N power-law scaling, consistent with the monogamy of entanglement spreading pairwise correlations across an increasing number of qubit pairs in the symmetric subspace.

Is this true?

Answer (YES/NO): NO